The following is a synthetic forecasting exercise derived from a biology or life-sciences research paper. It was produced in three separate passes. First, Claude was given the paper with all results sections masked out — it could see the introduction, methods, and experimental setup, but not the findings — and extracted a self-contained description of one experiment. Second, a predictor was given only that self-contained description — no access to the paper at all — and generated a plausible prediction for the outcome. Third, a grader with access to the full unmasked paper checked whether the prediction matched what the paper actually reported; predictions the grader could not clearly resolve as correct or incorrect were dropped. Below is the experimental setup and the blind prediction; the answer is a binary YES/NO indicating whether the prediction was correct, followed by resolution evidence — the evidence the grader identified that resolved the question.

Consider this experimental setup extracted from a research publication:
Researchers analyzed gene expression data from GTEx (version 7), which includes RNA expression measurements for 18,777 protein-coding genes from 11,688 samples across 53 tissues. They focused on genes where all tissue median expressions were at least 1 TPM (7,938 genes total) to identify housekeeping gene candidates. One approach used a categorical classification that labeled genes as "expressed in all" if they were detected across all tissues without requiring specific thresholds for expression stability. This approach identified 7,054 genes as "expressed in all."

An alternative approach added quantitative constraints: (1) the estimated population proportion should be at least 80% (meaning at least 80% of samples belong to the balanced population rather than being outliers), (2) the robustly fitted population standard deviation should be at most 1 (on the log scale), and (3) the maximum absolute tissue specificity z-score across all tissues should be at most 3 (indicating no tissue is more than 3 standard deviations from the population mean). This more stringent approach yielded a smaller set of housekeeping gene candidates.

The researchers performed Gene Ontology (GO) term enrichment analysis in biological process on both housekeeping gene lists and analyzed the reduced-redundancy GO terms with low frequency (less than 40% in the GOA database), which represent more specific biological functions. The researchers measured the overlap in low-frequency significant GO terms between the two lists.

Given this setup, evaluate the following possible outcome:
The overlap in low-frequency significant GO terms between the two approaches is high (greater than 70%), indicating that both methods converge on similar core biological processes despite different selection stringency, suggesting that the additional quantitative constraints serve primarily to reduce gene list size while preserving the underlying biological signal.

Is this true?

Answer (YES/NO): NO